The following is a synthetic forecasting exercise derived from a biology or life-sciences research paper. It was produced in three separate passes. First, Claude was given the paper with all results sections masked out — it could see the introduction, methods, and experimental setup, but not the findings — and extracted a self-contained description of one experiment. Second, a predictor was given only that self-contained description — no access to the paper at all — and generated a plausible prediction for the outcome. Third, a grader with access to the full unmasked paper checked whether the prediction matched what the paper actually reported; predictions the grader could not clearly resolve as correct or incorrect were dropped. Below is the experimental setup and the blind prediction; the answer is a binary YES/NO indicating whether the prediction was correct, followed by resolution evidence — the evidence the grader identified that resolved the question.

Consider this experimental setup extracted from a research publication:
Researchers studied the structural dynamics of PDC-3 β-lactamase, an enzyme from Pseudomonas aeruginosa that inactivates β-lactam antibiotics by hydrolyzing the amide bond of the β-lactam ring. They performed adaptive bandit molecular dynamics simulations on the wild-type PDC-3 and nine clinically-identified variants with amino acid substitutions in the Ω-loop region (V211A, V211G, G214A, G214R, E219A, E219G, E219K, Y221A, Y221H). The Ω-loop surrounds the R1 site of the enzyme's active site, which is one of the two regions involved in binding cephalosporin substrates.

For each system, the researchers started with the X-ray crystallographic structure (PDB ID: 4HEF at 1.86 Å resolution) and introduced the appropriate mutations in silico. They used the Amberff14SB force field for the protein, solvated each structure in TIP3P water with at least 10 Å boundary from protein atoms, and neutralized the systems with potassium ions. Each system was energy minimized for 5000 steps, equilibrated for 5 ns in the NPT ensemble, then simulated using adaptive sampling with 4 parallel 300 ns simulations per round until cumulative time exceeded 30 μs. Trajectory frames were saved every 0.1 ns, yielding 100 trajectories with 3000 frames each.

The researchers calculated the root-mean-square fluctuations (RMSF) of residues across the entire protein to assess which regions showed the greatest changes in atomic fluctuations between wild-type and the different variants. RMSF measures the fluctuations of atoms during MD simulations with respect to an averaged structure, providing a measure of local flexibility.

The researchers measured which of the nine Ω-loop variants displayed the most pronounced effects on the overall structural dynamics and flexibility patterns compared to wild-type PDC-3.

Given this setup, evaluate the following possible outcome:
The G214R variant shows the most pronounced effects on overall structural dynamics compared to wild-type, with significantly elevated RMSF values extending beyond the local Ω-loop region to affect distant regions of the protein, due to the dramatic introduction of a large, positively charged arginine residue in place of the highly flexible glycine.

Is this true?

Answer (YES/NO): NO